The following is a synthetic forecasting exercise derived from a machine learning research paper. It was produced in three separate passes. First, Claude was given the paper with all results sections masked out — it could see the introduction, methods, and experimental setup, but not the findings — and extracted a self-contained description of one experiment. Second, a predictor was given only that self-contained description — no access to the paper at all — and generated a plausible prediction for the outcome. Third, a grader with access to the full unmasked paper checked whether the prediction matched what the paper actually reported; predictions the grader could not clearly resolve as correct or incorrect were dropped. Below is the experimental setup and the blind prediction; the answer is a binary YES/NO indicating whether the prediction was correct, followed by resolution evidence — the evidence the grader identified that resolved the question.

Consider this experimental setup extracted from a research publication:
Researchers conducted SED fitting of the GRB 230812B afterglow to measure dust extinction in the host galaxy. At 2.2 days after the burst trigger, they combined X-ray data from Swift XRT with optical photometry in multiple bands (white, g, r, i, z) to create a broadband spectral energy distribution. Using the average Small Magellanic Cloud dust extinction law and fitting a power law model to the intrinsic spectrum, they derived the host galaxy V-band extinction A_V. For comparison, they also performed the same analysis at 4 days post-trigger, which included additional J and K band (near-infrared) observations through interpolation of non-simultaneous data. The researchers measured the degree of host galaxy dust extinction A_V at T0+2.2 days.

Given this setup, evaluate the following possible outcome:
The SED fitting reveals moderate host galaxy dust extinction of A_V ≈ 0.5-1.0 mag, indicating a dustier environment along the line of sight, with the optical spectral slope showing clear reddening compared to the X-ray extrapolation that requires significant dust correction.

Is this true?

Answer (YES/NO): NO